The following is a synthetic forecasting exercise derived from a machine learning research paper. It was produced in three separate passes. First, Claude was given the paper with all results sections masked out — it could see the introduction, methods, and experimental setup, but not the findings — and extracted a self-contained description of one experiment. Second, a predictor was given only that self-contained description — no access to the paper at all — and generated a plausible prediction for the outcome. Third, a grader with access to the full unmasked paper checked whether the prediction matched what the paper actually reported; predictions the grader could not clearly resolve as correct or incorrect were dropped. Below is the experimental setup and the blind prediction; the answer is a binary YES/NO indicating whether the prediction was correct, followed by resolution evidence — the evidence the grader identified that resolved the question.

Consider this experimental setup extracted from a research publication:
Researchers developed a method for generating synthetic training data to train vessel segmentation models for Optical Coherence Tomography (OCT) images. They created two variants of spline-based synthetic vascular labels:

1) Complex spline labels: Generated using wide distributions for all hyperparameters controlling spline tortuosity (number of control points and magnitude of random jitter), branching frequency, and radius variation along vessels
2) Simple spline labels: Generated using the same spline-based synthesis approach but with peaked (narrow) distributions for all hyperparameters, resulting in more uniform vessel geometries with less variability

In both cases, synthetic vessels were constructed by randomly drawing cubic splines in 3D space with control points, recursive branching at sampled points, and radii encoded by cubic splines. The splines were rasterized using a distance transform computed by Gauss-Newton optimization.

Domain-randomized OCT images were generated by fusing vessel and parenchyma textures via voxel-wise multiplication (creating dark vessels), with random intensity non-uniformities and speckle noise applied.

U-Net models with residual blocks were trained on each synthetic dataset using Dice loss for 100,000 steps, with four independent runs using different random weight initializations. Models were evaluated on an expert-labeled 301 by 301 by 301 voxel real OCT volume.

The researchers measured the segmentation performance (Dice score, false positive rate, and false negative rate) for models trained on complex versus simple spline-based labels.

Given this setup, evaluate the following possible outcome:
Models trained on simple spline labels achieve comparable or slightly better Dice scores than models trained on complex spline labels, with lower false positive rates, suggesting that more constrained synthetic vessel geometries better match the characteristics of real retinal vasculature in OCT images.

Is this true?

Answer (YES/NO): NO